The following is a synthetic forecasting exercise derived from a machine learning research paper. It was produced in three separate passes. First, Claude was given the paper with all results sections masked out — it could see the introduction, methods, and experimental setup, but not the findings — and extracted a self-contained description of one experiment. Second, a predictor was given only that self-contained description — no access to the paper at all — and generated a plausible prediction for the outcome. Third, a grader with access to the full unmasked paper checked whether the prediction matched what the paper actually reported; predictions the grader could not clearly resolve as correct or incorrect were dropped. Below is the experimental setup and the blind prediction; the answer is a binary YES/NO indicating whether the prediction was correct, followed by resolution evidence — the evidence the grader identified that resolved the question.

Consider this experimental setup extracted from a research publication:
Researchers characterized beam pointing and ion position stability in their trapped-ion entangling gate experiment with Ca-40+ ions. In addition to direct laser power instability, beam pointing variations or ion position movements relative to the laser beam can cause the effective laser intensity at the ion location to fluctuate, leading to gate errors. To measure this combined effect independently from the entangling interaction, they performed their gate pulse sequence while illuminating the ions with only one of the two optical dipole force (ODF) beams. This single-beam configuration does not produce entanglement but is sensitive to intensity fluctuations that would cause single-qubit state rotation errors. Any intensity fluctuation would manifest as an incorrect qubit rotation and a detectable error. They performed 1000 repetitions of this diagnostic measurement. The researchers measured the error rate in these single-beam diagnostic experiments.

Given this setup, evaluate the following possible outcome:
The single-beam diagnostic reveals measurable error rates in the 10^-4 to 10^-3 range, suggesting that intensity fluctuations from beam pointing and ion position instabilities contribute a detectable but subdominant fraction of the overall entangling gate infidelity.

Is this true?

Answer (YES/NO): NO